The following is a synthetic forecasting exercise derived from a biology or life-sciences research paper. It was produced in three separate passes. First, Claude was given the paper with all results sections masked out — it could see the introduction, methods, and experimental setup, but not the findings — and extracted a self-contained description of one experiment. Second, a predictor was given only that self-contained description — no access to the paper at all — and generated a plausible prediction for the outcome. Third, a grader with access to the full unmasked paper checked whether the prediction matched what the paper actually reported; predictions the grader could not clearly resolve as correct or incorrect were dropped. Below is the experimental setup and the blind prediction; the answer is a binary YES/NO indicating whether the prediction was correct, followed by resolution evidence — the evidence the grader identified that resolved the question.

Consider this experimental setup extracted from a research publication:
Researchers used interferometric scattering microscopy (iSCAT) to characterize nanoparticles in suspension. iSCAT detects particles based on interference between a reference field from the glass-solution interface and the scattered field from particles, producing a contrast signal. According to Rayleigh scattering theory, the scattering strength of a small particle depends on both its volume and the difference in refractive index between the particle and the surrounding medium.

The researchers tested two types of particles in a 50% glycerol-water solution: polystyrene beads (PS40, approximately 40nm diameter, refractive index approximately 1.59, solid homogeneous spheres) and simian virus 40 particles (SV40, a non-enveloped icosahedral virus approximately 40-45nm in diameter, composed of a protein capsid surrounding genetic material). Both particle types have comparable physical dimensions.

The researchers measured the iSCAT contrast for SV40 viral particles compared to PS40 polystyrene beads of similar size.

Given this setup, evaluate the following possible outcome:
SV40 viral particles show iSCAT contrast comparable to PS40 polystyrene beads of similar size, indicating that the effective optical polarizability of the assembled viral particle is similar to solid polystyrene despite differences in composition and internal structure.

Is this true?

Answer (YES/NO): NO